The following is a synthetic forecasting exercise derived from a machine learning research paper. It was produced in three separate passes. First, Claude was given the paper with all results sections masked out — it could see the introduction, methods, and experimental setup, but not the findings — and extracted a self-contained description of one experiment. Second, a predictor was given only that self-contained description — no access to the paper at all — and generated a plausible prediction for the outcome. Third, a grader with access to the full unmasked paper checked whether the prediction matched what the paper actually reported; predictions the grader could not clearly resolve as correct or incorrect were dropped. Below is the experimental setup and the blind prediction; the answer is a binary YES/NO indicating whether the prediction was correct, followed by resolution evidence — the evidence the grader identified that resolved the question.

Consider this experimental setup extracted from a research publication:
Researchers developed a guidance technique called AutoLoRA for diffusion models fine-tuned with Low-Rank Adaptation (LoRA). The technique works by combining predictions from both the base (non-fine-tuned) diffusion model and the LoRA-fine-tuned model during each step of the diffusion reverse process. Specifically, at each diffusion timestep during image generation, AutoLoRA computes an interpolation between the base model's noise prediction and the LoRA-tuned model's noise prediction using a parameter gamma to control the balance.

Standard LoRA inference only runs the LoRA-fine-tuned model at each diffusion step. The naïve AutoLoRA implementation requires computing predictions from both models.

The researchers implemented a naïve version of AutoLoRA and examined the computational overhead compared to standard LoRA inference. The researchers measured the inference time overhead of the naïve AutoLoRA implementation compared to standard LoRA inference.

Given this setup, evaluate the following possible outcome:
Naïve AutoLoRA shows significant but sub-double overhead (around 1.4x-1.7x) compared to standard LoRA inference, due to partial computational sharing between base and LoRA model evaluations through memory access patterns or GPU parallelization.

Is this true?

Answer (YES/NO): NO